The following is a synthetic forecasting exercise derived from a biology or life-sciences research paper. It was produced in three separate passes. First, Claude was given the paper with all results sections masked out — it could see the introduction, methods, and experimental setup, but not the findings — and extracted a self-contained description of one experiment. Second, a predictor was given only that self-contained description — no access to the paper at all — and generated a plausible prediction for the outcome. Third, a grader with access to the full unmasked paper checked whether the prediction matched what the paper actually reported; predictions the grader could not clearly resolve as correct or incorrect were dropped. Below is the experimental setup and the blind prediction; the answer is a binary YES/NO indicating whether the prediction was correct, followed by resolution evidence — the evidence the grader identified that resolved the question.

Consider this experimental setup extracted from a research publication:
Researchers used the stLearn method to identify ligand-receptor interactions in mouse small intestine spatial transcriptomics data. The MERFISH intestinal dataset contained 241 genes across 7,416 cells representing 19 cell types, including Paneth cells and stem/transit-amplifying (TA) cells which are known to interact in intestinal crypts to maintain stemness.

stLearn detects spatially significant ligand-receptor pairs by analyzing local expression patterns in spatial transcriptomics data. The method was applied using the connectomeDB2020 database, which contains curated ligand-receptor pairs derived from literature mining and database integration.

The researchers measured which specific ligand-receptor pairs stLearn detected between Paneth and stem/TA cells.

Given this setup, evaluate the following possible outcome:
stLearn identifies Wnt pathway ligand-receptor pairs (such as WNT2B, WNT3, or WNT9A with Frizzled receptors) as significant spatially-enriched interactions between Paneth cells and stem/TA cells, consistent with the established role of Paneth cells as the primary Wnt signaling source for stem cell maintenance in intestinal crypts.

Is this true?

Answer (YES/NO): NO